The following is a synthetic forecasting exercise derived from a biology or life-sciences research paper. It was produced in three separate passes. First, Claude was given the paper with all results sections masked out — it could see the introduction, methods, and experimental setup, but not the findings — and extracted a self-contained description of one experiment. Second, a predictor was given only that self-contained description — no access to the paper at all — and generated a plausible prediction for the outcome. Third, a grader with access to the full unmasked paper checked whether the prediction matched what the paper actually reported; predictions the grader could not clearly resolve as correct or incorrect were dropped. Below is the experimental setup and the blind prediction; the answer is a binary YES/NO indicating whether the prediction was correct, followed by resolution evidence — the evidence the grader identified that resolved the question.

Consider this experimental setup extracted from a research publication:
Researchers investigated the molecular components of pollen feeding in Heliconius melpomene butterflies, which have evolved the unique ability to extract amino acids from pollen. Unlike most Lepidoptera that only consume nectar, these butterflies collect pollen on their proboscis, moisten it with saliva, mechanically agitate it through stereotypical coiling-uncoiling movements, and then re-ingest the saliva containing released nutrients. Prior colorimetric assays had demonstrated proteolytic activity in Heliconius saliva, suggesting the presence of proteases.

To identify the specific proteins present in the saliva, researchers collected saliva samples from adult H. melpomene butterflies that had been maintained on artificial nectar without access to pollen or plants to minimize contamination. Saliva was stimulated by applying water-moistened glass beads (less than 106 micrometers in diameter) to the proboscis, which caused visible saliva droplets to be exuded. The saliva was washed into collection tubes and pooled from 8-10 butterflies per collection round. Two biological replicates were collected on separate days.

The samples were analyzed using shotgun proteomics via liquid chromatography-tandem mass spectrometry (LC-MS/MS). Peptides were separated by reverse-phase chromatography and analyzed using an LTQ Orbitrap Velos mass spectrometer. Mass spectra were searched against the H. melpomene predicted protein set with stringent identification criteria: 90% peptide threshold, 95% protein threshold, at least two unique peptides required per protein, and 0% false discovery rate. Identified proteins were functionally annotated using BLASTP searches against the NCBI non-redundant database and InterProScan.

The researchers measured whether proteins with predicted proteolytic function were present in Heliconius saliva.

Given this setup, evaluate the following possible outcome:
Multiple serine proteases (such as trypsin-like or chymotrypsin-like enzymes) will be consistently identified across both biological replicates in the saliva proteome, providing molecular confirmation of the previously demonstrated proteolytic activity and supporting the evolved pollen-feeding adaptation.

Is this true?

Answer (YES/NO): YES